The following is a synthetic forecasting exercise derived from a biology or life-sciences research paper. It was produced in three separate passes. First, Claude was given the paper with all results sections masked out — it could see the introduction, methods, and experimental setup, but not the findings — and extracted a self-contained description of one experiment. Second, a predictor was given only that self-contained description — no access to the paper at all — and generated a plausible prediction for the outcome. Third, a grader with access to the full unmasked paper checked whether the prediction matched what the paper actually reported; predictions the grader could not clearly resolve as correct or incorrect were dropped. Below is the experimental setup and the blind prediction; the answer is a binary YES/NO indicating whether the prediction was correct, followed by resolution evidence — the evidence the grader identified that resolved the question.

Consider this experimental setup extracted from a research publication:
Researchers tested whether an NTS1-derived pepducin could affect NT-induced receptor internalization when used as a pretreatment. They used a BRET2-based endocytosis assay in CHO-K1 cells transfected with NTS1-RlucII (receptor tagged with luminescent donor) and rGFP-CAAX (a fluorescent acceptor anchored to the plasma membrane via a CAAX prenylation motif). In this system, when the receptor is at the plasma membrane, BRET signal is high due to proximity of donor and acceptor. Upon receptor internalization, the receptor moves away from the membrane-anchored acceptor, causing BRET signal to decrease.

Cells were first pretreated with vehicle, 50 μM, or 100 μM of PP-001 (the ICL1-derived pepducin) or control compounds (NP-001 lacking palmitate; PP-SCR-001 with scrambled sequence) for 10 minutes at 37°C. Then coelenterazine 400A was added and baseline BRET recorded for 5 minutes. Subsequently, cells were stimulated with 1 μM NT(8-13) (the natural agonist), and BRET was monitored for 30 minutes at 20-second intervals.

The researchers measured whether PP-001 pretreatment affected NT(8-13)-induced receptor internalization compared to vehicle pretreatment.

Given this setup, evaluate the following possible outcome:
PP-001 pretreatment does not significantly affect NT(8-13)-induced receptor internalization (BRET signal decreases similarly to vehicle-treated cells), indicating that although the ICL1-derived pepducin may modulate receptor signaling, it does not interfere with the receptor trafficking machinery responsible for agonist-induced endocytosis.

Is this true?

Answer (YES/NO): NO